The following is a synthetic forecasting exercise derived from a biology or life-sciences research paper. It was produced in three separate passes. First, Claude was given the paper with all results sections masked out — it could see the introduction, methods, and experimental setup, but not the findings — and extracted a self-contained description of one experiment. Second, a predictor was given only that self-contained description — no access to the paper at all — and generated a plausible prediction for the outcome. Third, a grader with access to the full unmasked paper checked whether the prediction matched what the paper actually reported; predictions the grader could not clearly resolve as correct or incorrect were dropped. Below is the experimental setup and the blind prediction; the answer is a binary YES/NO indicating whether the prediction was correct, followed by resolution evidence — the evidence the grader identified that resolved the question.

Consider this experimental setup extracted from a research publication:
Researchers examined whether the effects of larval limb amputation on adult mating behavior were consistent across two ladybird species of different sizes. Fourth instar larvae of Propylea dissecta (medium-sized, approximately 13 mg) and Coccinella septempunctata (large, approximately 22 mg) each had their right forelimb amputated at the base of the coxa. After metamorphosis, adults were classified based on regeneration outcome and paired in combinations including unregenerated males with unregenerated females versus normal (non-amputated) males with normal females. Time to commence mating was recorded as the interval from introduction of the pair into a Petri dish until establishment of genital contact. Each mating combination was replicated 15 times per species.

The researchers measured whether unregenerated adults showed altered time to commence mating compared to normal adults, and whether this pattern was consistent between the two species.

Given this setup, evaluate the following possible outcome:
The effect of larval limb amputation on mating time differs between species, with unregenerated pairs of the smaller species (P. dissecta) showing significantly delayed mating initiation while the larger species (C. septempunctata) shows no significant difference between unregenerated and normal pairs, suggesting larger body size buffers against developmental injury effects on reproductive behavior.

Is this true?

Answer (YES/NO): NO